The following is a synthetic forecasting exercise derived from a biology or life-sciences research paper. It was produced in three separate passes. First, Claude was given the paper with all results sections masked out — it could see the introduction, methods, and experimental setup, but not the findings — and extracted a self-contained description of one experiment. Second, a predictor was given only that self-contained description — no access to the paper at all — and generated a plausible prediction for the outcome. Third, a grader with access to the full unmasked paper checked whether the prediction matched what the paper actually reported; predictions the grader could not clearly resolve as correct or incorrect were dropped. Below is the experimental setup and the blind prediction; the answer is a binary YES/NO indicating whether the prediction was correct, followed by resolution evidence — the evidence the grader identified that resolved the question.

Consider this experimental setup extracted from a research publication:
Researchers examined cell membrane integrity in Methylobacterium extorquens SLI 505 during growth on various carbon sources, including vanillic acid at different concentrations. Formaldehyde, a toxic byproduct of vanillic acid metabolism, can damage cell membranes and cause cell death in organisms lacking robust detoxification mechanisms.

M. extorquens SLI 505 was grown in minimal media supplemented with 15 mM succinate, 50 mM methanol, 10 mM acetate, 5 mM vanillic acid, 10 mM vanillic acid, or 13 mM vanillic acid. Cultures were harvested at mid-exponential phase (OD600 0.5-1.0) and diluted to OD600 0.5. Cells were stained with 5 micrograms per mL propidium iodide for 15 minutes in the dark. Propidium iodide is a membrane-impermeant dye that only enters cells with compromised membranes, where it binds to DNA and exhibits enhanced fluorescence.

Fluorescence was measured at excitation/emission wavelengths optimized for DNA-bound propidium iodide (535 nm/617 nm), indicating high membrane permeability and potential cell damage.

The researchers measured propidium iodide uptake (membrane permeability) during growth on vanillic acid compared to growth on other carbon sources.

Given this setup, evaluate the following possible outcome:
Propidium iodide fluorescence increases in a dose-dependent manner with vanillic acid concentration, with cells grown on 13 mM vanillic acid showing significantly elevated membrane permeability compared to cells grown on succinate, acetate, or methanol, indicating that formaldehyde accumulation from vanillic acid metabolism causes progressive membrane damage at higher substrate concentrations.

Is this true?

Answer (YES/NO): NO